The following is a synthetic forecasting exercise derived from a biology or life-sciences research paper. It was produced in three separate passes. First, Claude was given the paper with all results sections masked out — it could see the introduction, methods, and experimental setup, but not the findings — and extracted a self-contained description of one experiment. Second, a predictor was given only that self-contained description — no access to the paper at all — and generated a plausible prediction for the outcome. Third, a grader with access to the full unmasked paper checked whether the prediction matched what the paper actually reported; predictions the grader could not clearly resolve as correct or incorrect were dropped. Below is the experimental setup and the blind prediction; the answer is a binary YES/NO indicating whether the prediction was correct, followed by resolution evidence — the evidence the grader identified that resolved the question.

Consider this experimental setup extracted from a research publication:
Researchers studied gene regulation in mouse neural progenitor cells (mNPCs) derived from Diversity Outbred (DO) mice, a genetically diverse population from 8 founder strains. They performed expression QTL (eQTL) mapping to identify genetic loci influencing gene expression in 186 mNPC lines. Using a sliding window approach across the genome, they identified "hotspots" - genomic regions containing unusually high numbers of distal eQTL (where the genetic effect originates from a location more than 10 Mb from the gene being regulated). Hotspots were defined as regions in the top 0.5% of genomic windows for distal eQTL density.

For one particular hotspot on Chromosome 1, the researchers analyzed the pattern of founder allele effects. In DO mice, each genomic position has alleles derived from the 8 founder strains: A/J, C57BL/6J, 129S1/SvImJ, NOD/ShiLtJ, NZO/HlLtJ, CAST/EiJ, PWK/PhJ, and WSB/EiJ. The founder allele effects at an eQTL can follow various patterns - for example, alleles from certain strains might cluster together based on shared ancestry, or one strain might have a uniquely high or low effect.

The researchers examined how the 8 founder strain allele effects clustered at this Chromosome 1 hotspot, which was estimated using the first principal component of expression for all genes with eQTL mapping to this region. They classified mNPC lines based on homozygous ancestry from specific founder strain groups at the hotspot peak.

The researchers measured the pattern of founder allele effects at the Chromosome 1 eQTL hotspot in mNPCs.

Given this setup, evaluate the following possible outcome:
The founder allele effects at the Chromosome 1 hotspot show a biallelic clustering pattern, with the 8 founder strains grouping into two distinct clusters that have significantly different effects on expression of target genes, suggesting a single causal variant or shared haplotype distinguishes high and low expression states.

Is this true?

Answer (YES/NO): YES